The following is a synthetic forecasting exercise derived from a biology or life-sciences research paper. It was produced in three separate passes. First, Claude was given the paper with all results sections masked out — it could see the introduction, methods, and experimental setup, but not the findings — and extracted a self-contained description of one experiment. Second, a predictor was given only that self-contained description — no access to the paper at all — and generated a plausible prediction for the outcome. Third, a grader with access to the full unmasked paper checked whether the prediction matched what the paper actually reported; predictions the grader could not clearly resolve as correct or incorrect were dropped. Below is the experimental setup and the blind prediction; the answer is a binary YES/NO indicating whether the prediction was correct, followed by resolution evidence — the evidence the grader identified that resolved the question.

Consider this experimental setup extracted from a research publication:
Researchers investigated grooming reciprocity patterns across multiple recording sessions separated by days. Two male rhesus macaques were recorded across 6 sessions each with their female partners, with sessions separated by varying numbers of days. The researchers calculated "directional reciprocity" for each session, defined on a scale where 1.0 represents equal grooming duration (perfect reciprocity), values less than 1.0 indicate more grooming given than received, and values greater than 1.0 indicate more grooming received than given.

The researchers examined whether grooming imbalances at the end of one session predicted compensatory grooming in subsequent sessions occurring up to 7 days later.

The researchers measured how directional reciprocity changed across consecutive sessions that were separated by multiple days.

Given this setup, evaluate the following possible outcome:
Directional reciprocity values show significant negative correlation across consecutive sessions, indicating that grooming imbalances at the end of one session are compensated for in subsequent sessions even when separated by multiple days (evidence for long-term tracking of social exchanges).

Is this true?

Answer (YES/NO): YES